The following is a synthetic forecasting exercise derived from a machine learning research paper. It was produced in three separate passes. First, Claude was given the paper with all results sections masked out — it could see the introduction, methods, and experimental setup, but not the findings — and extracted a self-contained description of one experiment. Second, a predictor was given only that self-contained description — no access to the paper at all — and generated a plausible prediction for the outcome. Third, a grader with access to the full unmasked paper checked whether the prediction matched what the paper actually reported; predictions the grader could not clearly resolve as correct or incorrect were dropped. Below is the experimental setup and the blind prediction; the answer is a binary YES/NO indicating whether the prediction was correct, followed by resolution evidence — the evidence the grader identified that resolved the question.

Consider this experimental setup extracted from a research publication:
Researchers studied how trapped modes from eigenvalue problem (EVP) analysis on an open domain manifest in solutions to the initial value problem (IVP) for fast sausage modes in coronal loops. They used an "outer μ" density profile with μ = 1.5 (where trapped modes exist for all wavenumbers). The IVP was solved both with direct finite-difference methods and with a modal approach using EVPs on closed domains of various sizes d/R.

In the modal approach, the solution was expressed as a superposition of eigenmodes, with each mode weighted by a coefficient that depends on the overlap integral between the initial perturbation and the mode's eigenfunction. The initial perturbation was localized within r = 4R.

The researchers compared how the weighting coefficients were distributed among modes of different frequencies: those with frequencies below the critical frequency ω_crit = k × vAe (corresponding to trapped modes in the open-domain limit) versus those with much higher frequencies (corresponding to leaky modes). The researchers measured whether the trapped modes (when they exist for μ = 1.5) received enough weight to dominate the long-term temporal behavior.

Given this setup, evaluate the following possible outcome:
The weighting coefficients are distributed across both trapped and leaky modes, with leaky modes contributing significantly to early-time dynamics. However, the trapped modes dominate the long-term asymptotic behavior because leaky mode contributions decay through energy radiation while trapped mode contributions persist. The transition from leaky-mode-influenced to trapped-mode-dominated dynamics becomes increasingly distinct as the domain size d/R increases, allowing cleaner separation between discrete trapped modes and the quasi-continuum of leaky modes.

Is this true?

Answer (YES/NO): NO